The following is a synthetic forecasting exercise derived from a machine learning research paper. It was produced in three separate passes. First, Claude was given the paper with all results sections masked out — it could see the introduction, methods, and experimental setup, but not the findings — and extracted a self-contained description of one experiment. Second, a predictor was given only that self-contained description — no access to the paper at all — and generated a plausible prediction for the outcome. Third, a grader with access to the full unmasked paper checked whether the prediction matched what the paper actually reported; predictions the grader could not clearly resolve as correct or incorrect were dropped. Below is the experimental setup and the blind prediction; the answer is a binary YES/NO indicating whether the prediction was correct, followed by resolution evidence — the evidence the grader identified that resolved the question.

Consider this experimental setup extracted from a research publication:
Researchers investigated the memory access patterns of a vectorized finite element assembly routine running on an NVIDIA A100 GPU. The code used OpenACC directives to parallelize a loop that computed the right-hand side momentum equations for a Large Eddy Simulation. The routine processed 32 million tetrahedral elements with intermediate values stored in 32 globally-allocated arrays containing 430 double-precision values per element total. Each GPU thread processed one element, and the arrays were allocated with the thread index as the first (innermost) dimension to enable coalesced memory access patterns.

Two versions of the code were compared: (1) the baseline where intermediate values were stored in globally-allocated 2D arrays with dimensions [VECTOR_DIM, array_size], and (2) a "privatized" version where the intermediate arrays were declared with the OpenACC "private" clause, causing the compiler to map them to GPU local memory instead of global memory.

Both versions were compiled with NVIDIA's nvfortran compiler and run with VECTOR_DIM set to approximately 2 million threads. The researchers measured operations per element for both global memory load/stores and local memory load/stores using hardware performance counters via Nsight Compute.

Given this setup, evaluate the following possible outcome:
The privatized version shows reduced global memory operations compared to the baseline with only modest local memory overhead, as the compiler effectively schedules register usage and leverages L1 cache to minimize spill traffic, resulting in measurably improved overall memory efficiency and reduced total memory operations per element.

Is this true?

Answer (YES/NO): NO